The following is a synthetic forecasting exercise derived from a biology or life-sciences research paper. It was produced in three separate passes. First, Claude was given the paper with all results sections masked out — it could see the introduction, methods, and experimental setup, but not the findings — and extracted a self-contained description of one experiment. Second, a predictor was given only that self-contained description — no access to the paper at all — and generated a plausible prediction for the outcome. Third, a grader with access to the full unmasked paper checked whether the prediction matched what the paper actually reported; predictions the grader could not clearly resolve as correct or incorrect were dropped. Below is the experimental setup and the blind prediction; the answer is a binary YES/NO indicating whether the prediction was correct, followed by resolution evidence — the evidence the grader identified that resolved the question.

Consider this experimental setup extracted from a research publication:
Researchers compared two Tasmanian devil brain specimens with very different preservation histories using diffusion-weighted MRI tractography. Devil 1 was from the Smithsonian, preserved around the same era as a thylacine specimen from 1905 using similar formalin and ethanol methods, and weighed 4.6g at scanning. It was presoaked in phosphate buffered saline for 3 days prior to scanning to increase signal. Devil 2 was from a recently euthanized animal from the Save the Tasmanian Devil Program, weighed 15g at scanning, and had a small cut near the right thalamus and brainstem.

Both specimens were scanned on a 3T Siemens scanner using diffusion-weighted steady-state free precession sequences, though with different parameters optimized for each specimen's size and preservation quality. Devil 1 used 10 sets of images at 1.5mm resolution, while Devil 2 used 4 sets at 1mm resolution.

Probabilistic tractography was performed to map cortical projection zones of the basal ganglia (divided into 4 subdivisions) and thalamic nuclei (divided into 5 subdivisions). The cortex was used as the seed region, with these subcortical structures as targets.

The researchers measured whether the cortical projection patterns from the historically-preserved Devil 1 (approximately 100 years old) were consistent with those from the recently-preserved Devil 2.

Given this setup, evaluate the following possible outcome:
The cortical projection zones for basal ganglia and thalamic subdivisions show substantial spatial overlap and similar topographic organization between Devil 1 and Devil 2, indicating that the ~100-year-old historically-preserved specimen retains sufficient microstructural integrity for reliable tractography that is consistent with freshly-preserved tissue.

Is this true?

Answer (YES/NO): YES